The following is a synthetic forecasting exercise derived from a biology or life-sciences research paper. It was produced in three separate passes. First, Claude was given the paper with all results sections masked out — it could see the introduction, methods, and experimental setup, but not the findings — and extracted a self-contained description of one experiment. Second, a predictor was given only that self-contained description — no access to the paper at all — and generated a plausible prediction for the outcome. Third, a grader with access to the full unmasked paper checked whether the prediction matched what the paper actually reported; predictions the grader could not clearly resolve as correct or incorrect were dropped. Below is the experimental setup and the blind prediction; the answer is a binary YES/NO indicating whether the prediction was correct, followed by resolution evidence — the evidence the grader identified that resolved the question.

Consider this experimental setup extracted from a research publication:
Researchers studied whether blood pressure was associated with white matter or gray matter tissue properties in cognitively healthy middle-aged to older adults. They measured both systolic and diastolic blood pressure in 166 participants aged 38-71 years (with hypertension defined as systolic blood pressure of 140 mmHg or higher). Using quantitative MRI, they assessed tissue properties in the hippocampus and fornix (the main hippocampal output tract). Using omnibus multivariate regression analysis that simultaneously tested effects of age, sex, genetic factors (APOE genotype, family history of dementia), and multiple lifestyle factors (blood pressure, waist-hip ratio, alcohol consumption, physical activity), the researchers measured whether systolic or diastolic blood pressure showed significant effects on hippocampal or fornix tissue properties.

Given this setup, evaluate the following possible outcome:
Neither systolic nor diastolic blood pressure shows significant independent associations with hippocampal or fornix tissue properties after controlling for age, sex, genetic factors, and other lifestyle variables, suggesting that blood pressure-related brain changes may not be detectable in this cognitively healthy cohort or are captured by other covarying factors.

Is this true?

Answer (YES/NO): YES